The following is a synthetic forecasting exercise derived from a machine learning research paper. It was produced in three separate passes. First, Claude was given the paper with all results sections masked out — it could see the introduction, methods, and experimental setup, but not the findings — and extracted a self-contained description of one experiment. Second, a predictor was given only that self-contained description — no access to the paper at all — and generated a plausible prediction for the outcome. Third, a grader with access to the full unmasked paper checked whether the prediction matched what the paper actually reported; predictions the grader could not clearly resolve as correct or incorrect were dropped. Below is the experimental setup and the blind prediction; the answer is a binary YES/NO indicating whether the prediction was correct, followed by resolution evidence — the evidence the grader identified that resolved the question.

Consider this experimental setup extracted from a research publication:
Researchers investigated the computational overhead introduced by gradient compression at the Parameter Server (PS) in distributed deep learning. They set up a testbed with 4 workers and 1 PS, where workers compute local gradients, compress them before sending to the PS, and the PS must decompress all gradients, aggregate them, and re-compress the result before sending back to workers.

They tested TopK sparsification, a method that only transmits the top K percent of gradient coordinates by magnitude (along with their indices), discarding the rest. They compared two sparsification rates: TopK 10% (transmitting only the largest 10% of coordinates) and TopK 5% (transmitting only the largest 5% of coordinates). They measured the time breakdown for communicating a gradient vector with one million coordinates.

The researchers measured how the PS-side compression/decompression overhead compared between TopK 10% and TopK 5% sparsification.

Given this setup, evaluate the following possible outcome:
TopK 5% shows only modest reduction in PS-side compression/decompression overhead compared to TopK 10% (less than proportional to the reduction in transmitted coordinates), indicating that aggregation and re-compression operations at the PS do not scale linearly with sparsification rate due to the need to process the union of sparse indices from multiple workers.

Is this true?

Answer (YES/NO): NO